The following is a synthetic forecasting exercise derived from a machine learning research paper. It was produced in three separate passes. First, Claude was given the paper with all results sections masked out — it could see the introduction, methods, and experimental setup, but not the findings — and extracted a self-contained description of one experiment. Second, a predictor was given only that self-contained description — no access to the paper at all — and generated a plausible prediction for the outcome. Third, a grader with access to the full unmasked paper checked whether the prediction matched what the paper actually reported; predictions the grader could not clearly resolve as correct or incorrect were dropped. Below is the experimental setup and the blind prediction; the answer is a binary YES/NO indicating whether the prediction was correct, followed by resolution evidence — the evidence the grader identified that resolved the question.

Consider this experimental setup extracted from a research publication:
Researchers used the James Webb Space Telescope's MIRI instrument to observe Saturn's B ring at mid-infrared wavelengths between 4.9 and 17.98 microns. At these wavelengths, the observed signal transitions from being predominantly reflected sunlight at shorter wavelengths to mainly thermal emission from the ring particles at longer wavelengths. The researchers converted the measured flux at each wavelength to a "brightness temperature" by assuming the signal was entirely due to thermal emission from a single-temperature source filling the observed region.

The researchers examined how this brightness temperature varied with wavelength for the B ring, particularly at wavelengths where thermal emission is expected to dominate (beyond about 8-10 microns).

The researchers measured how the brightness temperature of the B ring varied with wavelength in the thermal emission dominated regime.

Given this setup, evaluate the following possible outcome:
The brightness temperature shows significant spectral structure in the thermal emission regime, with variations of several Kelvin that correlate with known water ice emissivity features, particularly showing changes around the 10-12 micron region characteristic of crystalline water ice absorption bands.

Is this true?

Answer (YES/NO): NO